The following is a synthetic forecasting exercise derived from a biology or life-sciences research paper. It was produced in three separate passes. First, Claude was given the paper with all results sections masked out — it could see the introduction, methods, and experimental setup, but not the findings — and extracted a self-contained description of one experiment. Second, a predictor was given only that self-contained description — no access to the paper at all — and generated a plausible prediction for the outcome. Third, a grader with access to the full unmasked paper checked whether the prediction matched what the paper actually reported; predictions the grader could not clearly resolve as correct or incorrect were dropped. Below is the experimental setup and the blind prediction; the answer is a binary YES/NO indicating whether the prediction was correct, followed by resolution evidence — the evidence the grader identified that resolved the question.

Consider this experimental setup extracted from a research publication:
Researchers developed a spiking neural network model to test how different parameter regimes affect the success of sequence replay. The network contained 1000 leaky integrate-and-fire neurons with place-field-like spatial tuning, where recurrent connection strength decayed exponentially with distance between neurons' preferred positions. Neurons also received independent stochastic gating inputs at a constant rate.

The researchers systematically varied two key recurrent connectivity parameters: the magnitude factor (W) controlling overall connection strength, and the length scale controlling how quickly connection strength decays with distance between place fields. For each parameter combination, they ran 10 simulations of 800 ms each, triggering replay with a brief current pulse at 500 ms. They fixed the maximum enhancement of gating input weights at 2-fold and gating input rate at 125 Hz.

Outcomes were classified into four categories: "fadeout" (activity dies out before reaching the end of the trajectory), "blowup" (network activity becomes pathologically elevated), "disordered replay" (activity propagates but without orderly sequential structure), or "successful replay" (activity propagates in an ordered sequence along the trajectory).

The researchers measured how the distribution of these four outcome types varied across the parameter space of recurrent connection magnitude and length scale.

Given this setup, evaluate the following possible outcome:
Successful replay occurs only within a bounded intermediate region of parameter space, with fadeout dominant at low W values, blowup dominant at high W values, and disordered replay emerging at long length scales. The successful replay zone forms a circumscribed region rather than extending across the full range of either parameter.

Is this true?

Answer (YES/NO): NO